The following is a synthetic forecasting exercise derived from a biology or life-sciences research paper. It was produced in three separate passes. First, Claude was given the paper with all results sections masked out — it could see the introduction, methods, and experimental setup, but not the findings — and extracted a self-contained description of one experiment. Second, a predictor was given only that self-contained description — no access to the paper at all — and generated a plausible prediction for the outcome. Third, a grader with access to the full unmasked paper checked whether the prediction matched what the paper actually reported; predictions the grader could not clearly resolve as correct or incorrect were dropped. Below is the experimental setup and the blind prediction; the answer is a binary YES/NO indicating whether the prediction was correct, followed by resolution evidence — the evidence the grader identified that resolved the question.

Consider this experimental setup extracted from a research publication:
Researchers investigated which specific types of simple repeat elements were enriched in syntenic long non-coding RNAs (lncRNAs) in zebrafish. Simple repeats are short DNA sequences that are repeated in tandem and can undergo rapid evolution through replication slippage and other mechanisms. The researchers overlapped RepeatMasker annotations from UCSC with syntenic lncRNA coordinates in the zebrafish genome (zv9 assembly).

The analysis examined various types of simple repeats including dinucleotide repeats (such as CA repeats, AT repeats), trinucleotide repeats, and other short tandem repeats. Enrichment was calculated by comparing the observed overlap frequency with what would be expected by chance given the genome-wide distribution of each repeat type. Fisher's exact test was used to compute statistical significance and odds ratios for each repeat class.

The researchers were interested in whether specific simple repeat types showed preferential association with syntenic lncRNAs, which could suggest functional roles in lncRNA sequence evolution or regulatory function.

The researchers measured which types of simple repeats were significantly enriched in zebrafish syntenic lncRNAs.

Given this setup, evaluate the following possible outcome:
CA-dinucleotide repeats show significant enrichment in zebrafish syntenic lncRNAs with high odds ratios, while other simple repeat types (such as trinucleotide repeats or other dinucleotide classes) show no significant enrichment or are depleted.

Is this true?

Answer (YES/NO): NO